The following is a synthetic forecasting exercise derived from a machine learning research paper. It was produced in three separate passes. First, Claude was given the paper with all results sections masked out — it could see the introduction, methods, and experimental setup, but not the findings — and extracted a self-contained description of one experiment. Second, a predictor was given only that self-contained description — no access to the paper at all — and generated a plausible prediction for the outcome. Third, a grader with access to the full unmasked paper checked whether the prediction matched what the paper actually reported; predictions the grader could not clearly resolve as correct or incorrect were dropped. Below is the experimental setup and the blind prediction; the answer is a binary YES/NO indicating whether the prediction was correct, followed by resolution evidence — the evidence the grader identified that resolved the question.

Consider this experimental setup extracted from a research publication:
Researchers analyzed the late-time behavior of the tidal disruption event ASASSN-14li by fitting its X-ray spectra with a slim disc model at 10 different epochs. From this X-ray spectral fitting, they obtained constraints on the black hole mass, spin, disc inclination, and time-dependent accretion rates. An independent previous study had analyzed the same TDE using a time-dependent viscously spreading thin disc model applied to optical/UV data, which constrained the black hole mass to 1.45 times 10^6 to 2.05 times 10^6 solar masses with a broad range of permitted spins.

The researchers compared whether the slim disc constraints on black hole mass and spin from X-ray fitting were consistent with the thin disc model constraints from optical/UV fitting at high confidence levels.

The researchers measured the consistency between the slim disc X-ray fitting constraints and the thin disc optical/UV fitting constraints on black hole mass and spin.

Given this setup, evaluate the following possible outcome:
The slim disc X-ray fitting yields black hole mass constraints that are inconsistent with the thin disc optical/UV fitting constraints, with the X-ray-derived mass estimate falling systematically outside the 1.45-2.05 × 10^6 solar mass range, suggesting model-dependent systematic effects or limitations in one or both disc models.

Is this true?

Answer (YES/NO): NO